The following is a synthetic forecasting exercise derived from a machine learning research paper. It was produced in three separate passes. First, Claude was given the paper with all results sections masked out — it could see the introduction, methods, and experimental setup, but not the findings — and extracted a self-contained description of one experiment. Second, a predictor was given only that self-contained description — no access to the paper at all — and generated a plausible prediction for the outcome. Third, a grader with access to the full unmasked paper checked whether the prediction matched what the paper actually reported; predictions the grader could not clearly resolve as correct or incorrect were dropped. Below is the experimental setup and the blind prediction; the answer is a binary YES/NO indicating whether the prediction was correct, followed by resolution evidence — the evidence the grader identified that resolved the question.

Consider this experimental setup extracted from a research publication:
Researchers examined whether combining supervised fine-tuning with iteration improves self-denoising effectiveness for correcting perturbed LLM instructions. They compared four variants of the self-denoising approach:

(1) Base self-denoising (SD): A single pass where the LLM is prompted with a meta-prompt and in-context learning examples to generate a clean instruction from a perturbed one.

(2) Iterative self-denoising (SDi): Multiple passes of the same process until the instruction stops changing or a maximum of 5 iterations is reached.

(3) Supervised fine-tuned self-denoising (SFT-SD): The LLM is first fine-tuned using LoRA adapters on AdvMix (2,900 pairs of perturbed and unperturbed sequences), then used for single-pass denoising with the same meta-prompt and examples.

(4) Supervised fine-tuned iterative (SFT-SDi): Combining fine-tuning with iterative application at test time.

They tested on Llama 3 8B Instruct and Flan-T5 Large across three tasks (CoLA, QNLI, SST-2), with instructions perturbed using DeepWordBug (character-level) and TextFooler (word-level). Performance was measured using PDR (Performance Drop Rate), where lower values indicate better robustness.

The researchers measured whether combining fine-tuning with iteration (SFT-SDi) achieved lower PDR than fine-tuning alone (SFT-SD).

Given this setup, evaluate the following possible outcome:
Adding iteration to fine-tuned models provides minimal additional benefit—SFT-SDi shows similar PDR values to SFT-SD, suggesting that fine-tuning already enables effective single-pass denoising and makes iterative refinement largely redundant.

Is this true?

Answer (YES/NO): NO